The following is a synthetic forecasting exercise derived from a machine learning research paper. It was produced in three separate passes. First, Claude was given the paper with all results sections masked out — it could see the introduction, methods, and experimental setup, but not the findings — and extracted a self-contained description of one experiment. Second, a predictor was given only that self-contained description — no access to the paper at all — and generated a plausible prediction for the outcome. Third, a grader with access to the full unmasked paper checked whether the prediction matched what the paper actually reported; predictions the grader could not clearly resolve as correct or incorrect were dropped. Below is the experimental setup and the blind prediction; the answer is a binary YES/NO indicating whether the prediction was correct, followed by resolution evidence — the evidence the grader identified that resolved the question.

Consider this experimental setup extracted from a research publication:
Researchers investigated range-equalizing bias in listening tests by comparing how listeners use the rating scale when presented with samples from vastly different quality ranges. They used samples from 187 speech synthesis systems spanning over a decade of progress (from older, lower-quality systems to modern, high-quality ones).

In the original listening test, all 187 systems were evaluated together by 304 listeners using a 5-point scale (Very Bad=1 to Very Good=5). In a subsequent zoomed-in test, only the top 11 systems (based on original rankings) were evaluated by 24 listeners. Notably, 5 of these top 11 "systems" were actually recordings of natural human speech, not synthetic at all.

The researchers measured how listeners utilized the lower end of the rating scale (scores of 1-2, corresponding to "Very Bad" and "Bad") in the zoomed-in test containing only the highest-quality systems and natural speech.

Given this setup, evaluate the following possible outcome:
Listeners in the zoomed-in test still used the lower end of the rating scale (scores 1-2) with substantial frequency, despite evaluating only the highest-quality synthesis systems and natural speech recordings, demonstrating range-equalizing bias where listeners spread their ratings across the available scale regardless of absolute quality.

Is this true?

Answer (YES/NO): YES